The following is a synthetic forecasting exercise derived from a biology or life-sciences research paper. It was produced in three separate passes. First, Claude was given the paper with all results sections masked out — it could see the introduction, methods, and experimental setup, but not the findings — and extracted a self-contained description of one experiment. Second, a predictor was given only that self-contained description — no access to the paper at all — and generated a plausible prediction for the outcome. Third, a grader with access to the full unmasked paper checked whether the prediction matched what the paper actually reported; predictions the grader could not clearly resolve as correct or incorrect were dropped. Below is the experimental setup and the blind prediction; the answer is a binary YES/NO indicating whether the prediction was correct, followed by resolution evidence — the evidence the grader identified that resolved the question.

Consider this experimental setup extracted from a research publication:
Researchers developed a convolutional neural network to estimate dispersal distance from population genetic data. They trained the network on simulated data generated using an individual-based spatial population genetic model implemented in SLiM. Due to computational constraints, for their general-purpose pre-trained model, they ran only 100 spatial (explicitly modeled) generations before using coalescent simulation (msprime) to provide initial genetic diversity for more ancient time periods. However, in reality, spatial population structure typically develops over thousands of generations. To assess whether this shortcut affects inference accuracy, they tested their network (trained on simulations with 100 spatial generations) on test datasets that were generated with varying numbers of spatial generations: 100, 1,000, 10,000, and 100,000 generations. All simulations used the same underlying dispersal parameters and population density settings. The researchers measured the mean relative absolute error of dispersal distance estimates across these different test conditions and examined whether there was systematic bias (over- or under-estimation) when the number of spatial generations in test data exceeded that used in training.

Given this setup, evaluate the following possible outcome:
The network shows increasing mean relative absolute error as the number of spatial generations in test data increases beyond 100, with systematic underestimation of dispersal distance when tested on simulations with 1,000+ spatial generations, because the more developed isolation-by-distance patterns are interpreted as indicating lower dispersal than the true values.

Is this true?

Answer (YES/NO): YES